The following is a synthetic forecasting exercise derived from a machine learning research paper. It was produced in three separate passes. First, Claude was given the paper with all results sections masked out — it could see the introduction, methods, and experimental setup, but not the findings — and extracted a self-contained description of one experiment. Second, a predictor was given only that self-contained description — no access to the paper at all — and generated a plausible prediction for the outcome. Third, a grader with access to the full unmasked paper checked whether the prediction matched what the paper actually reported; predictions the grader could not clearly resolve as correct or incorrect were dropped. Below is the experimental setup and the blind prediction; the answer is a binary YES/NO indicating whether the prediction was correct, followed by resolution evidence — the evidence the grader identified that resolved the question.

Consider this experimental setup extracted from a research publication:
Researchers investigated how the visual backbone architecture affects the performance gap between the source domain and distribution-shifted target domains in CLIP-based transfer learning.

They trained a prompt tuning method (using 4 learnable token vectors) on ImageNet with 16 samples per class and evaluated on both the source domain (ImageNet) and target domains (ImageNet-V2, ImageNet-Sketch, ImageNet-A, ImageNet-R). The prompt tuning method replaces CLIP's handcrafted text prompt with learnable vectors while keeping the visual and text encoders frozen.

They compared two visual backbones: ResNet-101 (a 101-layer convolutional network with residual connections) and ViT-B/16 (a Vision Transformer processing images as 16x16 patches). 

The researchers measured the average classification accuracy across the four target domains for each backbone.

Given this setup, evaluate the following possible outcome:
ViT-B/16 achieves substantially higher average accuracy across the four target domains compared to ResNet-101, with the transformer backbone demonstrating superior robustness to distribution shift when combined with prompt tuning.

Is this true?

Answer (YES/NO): YES